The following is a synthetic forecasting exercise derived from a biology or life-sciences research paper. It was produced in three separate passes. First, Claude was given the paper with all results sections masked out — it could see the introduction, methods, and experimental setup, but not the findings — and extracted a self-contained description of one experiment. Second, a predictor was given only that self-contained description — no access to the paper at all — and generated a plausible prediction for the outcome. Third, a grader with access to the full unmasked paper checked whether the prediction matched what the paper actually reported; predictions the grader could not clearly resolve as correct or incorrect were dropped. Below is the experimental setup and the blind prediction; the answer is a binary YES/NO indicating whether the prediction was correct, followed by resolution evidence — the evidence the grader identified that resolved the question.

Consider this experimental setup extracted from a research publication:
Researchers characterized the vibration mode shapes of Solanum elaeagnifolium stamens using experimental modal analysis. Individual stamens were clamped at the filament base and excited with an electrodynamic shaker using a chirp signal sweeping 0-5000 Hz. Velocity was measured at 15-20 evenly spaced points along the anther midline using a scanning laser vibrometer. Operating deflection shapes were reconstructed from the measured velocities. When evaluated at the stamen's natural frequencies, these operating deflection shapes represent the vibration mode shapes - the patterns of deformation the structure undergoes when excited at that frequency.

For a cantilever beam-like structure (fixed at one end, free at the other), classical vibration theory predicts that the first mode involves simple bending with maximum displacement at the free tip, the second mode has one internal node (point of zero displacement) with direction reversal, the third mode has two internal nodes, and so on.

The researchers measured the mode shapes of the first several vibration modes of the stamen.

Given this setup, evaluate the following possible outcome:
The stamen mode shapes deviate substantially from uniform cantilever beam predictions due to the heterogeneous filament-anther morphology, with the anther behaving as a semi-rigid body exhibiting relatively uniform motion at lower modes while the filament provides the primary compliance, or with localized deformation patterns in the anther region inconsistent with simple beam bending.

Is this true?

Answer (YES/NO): NO